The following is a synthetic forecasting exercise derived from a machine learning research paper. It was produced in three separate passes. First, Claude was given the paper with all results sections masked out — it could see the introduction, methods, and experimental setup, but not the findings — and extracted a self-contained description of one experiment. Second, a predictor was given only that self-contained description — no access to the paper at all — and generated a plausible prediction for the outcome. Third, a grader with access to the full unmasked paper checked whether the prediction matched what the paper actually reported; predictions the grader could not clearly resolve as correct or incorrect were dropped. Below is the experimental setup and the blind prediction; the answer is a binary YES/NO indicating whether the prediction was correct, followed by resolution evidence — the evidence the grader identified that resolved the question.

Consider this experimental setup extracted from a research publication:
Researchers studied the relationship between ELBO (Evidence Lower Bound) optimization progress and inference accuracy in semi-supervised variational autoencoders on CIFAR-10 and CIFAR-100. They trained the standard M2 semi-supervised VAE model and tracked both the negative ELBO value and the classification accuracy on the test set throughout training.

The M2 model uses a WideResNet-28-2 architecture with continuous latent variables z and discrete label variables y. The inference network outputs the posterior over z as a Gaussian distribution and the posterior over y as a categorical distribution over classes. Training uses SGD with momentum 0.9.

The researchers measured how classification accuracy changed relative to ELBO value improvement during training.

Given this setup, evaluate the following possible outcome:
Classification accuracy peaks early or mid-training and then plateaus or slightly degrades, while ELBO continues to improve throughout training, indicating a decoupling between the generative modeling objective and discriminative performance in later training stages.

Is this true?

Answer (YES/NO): YES